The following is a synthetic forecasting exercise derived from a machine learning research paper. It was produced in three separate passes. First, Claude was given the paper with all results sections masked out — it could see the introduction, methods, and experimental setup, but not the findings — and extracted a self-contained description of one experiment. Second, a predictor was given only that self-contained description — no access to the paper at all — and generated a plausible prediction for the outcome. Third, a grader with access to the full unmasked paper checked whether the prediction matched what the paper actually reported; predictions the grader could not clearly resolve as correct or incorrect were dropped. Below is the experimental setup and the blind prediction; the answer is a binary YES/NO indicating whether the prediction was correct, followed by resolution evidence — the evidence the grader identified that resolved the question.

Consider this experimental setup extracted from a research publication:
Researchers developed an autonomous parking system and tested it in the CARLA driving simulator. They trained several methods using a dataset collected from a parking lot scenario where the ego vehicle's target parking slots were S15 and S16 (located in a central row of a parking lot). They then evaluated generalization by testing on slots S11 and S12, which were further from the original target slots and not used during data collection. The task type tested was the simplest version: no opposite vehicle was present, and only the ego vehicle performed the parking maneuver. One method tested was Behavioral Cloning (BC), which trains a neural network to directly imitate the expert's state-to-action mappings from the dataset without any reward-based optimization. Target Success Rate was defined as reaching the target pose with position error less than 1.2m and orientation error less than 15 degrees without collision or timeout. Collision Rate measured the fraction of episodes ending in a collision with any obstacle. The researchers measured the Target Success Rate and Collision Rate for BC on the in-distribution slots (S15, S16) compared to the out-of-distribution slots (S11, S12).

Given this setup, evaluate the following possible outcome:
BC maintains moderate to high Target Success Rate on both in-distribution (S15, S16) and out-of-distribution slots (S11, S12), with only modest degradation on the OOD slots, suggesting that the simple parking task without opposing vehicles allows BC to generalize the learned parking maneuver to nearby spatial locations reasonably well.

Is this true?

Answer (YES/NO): NO